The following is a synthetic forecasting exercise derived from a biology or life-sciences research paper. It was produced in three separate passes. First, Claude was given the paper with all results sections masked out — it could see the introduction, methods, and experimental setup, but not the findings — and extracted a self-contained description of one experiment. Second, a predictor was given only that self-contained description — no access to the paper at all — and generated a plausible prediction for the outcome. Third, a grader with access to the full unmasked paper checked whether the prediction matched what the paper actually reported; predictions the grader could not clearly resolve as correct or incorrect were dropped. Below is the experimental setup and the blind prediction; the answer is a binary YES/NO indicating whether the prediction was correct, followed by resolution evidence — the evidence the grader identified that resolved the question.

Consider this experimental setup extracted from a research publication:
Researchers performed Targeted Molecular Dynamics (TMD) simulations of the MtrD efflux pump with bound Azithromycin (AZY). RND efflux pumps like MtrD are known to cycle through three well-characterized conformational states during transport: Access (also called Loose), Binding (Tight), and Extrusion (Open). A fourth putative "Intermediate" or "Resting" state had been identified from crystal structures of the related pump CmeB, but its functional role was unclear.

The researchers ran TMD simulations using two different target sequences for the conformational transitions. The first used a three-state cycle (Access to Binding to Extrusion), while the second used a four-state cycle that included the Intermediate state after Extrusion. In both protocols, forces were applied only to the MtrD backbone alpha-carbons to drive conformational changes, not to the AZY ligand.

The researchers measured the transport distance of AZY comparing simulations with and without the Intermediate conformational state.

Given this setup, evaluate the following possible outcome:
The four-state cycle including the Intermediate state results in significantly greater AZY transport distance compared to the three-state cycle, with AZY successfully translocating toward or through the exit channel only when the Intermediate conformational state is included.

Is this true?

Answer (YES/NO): NO